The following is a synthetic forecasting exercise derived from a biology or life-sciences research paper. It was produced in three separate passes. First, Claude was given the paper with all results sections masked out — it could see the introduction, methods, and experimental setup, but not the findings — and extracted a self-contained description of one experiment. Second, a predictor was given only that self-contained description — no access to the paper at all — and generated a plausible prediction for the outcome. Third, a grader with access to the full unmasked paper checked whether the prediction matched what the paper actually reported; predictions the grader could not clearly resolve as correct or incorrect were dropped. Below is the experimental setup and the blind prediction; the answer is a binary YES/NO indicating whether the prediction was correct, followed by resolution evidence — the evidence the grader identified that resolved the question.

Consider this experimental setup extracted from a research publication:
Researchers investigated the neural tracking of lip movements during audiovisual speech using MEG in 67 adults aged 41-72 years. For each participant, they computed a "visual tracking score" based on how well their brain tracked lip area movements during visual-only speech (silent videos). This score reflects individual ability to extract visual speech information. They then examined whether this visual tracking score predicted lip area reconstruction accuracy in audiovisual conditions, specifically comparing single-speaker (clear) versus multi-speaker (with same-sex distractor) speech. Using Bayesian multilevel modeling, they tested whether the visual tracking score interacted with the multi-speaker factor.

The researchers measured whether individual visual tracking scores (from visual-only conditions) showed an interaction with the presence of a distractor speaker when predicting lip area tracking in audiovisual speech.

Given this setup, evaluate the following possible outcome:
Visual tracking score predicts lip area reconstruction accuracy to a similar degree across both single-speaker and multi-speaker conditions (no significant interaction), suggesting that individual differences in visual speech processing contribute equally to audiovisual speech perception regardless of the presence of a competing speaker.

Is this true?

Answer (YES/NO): NO